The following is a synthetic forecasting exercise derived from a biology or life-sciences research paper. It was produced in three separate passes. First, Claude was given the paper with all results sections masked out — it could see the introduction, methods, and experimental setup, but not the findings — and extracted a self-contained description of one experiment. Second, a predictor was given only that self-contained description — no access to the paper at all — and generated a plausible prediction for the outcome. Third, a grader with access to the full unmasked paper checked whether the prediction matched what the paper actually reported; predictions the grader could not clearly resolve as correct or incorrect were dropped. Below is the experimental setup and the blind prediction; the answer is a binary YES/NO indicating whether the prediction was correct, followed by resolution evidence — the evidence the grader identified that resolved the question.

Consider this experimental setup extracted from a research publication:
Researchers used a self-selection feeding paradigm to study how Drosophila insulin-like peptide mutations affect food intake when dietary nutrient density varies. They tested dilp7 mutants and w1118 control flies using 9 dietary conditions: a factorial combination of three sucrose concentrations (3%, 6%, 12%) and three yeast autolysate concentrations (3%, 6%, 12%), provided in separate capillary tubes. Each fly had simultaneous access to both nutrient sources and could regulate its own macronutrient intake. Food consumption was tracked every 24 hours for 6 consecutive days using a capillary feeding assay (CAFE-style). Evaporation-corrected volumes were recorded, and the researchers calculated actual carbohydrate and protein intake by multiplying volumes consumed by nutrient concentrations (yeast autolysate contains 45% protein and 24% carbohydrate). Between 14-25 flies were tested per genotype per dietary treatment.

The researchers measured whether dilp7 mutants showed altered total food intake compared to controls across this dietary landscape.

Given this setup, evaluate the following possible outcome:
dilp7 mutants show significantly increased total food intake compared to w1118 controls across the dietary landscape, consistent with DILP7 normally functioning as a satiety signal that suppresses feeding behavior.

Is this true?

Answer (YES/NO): YES